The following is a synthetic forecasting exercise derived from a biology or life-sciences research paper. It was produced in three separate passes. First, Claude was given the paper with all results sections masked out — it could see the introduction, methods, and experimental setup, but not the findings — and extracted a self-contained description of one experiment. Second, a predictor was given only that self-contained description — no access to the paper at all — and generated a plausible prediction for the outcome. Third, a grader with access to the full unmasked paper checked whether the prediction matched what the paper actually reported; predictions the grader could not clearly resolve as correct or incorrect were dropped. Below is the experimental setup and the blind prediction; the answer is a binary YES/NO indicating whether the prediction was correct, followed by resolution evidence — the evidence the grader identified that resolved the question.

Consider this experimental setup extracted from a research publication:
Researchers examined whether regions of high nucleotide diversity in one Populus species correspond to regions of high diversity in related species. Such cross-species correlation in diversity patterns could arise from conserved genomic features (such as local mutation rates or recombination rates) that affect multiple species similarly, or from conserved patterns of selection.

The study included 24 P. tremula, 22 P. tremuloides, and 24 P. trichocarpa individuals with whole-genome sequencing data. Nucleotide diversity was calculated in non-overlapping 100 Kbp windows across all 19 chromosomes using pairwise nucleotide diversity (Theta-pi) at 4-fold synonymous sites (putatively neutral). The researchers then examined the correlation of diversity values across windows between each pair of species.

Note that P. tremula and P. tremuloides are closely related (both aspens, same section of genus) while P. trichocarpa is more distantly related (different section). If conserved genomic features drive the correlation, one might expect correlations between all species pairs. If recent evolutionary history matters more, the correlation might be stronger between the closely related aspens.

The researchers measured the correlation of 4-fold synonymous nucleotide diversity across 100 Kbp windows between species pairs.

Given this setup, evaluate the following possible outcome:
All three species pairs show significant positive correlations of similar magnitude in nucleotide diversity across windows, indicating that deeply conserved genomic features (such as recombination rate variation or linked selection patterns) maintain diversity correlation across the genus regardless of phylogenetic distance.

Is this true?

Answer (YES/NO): NO